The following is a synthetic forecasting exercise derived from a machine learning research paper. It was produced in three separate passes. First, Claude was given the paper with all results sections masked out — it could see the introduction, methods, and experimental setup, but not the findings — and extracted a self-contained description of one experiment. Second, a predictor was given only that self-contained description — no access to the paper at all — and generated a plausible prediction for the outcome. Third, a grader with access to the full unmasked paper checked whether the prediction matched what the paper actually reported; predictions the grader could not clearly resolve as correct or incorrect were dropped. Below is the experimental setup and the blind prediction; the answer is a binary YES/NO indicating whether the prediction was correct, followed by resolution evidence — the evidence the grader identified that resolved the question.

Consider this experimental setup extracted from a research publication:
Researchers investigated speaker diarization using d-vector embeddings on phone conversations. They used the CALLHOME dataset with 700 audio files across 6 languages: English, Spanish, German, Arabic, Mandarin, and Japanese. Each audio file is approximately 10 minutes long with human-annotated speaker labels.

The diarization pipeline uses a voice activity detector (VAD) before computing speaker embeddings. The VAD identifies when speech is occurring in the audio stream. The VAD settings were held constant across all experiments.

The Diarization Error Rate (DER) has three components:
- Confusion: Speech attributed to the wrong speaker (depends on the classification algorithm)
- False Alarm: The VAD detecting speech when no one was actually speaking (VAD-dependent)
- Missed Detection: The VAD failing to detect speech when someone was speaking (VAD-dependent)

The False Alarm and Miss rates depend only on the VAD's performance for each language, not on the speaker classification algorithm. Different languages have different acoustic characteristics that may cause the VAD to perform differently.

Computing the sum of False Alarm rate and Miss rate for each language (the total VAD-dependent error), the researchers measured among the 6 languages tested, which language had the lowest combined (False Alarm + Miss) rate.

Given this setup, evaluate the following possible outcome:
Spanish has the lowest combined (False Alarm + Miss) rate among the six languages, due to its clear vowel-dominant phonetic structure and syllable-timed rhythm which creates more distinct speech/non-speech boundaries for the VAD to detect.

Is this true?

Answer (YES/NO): NO